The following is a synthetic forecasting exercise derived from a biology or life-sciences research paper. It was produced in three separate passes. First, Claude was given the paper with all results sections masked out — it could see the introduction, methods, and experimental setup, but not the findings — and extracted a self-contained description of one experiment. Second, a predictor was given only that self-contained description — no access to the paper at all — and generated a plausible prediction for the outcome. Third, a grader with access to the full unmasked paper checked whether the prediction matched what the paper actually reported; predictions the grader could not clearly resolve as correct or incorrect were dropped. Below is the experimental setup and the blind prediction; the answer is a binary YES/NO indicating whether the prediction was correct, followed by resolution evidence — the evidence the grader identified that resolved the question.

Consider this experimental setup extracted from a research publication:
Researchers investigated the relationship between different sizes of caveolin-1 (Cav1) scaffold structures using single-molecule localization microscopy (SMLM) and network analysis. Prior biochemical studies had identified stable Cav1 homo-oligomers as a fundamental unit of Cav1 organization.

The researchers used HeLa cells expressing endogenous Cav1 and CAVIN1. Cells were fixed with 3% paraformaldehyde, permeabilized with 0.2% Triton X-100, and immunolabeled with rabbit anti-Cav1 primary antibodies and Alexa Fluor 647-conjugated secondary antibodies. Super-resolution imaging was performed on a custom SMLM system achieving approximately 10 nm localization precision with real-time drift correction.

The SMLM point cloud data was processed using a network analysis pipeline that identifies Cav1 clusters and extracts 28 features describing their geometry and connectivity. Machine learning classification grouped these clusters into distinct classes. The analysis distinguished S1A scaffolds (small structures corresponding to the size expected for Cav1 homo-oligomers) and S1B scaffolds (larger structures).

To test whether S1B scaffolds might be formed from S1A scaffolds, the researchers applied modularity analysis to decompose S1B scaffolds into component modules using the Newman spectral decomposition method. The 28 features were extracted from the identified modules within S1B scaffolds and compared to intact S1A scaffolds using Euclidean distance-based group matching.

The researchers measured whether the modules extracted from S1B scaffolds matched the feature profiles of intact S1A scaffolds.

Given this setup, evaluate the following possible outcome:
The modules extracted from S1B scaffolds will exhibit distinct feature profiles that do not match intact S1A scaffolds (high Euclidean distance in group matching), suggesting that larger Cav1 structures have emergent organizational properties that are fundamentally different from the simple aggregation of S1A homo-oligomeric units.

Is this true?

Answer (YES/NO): NO